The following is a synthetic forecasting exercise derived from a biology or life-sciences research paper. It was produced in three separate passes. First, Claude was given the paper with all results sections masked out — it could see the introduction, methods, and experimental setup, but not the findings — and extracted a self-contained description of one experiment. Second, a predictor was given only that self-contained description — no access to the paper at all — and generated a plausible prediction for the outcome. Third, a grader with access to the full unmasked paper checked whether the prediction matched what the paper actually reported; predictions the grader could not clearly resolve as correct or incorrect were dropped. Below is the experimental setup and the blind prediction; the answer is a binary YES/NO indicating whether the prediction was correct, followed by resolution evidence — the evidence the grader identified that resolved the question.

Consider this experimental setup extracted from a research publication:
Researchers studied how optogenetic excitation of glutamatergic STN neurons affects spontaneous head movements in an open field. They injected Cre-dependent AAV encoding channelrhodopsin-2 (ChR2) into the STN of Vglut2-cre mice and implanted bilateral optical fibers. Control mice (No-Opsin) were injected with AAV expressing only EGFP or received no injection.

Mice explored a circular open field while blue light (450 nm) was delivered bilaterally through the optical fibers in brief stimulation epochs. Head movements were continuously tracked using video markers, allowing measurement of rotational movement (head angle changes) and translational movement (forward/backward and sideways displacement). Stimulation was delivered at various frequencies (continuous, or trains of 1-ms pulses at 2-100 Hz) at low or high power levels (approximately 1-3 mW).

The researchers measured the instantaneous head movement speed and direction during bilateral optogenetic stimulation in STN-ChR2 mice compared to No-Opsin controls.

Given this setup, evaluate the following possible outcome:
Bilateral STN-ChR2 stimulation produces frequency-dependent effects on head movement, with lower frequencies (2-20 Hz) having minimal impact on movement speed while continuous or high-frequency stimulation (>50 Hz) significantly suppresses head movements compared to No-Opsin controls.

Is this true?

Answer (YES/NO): NO